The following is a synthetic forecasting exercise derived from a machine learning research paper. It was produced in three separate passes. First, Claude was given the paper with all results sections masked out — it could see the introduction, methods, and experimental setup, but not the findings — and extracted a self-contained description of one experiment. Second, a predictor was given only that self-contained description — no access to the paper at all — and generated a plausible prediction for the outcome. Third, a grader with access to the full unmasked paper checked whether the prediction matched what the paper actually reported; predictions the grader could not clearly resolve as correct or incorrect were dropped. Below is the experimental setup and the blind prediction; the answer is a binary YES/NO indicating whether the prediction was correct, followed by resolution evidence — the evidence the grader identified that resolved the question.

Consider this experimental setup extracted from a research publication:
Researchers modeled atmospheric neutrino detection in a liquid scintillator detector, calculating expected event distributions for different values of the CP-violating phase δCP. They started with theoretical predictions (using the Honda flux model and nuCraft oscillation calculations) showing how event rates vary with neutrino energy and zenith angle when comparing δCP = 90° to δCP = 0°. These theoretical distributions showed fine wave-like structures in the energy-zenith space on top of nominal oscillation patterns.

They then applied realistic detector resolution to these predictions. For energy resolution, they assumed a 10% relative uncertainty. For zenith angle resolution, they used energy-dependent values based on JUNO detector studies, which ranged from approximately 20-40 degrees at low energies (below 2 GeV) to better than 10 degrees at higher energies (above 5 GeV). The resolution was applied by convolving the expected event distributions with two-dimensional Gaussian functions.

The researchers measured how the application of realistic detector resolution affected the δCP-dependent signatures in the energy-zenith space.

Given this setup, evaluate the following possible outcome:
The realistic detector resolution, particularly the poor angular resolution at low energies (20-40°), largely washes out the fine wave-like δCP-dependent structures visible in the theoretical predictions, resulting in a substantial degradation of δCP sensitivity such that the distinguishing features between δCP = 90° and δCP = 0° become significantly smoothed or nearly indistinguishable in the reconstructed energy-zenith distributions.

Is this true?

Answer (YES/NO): NO